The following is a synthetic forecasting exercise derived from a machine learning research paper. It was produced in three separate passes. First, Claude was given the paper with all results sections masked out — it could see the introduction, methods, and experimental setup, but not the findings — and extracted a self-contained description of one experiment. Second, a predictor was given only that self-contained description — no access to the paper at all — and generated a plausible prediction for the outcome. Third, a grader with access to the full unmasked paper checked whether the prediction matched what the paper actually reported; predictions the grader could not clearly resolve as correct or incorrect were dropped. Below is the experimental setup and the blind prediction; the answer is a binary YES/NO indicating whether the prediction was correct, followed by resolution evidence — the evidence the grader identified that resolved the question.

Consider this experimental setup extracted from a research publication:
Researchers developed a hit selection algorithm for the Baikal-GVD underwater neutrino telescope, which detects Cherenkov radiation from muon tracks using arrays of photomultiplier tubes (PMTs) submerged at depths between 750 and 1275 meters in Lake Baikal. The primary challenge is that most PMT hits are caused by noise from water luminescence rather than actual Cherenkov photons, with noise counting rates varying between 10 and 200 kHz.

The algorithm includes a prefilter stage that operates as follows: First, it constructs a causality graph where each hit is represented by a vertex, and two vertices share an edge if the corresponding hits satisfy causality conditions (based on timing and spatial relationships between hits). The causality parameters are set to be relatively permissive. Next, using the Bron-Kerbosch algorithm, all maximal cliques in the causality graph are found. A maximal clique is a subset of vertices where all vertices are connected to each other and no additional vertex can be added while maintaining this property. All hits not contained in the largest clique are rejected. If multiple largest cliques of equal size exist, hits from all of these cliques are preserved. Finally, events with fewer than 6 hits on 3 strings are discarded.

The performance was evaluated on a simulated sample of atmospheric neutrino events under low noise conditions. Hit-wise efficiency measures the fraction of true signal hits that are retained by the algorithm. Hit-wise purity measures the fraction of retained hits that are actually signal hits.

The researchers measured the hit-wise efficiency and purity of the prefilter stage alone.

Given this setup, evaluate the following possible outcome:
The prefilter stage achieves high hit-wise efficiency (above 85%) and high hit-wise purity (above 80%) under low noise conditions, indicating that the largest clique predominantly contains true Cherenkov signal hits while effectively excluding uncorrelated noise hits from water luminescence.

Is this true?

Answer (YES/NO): NO